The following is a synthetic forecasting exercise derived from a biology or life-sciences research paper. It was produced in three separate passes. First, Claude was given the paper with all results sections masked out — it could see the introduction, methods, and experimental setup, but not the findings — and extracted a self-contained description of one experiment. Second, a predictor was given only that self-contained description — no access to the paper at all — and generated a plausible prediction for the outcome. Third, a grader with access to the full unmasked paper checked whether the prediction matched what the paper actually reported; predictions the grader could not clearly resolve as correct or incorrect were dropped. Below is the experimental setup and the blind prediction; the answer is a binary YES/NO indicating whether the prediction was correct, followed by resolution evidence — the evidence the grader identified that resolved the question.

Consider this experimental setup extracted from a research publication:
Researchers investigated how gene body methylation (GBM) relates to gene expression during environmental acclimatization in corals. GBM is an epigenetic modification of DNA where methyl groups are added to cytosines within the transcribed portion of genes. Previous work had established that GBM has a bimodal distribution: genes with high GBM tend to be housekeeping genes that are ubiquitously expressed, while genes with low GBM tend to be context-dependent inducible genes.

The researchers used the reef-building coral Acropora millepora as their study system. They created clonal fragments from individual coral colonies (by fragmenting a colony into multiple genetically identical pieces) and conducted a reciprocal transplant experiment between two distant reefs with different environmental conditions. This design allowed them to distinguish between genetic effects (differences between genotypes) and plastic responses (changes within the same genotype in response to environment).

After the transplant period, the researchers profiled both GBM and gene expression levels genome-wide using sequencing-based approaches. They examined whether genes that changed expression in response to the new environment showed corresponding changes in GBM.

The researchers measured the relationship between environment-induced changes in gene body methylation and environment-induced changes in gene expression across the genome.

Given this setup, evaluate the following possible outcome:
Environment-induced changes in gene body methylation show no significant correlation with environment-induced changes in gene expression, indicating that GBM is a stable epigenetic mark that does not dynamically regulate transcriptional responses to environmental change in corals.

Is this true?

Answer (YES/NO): NO